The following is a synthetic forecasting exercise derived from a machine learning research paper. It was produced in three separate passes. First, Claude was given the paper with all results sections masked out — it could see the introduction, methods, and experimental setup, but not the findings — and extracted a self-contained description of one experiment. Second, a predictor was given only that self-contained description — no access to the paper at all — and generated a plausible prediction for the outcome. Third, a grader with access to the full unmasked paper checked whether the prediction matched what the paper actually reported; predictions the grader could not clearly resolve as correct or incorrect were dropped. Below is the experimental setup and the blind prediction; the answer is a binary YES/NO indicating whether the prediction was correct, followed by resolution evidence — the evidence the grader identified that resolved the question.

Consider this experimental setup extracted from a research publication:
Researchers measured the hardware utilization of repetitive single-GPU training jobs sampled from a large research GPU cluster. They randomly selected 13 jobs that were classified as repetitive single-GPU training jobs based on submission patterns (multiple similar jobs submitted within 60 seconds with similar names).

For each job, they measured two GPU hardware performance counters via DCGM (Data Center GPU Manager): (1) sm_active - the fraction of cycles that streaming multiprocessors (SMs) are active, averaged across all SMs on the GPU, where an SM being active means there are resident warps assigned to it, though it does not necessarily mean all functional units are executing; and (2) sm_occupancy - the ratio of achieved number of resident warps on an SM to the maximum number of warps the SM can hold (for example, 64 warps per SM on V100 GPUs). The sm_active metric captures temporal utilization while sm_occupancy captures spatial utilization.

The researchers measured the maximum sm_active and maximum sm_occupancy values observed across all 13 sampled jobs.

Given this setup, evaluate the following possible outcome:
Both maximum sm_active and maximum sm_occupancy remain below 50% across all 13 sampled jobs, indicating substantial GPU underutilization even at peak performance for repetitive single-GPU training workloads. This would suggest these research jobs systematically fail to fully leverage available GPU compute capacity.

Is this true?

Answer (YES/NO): YES